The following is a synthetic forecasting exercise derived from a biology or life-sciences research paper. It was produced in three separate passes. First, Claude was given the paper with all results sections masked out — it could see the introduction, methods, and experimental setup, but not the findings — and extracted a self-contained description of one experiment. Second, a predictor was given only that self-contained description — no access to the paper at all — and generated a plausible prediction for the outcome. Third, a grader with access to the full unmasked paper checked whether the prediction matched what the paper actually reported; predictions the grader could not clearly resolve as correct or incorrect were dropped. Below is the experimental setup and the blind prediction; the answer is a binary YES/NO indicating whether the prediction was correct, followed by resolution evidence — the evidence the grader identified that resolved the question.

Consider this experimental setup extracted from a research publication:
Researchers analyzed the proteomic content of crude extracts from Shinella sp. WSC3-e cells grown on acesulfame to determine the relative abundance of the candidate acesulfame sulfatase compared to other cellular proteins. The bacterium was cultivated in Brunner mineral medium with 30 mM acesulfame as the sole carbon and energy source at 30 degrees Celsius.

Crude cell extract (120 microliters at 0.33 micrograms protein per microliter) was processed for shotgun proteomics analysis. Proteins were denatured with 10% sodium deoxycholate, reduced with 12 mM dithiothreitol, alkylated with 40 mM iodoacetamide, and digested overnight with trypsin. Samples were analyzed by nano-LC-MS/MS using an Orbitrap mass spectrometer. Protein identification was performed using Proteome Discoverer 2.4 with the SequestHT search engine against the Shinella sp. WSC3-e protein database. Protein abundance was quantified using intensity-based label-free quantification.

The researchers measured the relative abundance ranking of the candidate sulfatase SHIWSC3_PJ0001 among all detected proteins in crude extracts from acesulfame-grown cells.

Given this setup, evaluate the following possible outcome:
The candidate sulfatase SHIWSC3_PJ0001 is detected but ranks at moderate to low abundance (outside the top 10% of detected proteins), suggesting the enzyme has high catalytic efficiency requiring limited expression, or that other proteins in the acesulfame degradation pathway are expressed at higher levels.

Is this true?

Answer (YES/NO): NO